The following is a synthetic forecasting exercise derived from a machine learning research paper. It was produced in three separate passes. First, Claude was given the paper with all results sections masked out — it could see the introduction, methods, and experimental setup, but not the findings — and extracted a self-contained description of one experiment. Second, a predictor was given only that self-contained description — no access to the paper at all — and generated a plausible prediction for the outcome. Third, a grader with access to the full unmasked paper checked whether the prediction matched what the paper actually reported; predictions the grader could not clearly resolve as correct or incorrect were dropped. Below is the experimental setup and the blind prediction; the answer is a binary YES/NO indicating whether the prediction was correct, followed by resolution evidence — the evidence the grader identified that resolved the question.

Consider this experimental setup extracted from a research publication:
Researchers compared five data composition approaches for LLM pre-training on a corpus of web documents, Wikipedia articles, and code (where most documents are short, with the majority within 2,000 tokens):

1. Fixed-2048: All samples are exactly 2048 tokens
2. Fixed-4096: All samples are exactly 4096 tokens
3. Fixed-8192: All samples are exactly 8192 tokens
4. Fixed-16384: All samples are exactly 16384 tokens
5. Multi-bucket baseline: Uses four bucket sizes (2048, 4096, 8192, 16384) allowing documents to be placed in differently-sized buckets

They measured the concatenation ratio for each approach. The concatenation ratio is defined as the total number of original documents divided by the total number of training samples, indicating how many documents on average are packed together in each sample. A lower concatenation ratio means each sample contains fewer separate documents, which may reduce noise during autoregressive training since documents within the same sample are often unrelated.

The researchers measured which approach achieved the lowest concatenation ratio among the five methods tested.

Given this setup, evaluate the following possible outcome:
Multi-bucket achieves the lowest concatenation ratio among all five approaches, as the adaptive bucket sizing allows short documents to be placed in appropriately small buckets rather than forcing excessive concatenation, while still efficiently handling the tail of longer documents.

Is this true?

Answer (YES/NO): NO